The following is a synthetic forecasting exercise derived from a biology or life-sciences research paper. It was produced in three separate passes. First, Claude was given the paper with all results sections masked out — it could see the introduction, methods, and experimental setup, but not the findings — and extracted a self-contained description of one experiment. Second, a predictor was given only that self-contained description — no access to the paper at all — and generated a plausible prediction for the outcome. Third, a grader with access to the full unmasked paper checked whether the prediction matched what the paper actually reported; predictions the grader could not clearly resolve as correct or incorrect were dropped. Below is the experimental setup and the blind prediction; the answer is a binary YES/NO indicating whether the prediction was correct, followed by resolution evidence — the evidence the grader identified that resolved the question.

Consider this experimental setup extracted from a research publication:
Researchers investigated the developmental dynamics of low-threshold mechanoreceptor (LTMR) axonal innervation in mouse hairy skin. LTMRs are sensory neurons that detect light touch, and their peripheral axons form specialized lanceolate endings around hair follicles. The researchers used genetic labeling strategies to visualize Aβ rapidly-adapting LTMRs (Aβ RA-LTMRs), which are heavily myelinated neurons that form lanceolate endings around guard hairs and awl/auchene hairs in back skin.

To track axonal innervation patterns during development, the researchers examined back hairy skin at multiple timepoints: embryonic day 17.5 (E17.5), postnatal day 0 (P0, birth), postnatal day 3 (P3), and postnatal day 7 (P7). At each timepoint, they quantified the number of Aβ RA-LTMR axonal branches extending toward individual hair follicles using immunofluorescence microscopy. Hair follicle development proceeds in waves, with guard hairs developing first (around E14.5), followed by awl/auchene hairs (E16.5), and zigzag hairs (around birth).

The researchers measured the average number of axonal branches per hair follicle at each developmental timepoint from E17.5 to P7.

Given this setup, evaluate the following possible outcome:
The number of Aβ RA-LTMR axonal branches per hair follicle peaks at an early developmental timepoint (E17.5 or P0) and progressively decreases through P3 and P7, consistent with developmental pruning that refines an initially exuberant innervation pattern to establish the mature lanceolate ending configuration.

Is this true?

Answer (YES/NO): YES